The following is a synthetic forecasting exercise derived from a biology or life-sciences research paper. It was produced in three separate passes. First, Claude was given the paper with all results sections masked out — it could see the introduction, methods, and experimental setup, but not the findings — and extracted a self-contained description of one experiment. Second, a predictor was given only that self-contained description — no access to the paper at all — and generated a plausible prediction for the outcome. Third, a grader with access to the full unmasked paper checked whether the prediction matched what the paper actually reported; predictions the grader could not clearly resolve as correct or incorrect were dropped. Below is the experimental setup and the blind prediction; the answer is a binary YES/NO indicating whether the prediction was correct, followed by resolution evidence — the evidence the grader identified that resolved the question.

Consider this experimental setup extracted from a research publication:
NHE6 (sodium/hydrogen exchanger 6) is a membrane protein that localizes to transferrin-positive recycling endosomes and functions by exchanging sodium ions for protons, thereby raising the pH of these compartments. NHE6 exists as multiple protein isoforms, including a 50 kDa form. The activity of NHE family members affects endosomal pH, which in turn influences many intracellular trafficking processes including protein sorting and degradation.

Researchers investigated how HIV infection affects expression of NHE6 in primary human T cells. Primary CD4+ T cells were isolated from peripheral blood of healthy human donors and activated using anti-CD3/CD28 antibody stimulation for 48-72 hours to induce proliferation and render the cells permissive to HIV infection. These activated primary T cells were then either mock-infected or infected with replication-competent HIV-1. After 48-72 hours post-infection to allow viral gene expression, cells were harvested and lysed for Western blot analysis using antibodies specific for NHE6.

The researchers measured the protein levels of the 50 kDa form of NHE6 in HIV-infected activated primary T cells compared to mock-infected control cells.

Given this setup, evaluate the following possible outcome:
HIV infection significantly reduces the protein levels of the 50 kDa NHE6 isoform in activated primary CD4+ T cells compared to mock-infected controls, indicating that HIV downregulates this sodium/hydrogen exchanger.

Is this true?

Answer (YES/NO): YES